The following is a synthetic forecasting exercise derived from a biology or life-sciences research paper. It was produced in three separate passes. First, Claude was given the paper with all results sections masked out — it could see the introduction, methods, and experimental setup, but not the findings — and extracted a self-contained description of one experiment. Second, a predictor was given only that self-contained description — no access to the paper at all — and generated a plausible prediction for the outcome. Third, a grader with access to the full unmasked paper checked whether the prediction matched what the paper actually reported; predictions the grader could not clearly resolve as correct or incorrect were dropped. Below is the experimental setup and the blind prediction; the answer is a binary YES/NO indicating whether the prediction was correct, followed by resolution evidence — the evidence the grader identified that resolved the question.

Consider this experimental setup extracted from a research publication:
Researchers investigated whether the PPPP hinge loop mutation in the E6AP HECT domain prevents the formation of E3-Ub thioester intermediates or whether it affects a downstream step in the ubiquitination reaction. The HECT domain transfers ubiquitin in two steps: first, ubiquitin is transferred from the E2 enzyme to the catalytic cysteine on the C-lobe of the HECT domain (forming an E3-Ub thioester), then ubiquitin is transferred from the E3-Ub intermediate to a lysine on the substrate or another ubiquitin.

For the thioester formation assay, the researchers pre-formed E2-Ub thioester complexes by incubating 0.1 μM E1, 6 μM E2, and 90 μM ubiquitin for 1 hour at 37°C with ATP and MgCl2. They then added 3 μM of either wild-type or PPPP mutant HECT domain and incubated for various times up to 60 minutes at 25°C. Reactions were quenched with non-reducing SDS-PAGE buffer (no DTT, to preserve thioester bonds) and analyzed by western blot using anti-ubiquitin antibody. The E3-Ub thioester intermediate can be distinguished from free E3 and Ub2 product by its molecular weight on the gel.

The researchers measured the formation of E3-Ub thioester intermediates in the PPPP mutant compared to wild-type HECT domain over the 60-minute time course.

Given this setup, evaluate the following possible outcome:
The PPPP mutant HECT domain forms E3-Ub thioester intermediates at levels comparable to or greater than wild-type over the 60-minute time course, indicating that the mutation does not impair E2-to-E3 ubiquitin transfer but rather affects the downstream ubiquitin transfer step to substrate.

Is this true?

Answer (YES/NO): YES